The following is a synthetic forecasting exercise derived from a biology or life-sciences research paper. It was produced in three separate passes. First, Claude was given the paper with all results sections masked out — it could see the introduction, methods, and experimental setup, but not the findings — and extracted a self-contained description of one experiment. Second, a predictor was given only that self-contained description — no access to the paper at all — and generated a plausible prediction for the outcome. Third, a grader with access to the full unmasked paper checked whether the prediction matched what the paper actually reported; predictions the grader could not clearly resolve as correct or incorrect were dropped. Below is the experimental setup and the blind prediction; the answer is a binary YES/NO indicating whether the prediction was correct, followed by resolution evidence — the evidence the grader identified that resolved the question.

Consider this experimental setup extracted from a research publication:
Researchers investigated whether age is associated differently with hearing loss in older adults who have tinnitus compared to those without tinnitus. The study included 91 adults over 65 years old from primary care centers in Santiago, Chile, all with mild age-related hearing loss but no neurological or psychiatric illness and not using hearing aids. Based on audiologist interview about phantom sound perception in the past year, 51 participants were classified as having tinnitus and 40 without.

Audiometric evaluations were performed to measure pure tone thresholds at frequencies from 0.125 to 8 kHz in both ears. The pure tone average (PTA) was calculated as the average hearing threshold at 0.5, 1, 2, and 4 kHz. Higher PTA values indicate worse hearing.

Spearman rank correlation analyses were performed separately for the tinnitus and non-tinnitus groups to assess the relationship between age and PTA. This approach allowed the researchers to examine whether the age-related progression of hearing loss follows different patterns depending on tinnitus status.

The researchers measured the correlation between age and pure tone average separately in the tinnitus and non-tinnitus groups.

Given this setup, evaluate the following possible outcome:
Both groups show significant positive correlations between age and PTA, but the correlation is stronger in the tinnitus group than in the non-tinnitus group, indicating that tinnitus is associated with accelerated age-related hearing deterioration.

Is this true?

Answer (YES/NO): YES